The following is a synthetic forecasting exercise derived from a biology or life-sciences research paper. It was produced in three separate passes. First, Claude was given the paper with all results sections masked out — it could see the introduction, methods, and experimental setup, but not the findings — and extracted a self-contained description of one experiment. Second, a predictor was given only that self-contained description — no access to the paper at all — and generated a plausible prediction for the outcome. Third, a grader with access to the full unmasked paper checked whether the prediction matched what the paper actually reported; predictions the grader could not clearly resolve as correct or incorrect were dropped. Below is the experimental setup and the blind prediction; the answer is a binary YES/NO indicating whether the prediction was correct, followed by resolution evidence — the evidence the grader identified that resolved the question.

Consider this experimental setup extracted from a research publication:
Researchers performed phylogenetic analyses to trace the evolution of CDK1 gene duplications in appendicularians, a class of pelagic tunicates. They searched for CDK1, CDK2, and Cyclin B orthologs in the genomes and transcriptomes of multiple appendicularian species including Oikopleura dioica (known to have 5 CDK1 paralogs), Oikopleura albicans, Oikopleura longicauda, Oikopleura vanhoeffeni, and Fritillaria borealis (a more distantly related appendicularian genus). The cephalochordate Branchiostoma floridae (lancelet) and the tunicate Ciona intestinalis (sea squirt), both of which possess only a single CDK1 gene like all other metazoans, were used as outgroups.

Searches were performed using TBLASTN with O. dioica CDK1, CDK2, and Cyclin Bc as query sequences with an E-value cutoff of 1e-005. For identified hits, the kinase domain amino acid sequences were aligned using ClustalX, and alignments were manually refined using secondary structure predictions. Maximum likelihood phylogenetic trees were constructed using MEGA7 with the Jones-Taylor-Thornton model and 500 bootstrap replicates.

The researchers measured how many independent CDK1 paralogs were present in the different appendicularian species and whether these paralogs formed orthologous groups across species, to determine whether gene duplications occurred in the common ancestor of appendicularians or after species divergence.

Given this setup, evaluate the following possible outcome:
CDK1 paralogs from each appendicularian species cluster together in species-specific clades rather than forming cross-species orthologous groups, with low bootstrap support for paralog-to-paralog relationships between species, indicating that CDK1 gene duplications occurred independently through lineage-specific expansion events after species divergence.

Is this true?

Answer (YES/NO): NO